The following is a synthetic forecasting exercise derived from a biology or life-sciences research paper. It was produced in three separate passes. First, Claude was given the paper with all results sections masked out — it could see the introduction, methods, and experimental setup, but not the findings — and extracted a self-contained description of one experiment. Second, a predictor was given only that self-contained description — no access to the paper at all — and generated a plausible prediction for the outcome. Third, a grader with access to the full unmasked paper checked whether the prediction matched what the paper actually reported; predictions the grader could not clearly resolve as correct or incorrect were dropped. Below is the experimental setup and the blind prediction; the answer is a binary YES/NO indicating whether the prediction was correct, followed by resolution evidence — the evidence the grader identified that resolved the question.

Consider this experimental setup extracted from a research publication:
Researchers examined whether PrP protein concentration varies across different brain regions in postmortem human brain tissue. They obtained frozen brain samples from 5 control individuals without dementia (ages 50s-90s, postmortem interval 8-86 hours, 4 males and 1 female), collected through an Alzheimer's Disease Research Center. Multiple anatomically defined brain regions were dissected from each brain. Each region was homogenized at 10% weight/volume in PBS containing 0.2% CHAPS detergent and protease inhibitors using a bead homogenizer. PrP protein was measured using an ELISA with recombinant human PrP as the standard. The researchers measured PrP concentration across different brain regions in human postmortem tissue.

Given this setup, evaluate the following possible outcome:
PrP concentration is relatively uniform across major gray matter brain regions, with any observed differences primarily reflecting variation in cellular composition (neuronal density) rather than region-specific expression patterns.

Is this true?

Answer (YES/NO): NO